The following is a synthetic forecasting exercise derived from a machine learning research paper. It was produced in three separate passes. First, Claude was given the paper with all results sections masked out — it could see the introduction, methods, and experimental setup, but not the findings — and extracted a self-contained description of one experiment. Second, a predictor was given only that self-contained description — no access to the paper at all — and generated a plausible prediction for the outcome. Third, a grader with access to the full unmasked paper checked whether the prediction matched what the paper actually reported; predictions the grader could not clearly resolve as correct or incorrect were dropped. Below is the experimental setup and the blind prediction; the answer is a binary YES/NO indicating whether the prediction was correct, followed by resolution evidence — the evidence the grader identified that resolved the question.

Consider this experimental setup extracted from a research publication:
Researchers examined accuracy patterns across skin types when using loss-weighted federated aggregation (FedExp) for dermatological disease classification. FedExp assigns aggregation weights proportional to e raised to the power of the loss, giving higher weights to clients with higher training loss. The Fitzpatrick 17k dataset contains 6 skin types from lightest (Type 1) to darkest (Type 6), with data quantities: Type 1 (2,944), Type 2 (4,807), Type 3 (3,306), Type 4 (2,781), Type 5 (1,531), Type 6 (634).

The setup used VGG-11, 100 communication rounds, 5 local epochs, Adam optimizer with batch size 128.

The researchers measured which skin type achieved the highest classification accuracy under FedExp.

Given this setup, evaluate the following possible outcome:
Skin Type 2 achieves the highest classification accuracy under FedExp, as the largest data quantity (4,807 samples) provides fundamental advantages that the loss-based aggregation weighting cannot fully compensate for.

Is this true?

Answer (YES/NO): NO